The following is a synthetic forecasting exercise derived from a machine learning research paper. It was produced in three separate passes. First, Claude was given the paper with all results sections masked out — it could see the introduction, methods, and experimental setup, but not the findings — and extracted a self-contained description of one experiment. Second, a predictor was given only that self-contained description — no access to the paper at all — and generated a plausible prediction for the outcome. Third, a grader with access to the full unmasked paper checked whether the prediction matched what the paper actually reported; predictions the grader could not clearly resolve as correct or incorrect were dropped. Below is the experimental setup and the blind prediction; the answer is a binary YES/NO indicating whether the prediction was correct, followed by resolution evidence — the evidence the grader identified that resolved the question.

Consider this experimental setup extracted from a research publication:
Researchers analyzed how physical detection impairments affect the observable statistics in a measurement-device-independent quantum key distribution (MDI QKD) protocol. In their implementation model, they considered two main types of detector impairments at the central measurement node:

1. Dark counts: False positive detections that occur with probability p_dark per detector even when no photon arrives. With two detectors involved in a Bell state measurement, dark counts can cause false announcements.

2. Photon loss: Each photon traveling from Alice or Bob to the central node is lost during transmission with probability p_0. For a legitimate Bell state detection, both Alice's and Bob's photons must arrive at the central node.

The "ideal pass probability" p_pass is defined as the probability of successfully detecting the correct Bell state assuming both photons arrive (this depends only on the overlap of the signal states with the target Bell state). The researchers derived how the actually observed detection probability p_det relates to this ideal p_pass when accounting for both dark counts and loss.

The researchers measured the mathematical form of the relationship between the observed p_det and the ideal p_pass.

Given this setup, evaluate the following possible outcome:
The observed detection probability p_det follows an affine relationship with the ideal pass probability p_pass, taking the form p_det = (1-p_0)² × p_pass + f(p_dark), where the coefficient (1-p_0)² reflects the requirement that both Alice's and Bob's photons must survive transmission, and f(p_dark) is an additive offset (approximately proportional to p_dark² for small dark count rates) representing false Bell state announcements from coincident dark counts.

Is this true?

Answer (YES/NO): NO